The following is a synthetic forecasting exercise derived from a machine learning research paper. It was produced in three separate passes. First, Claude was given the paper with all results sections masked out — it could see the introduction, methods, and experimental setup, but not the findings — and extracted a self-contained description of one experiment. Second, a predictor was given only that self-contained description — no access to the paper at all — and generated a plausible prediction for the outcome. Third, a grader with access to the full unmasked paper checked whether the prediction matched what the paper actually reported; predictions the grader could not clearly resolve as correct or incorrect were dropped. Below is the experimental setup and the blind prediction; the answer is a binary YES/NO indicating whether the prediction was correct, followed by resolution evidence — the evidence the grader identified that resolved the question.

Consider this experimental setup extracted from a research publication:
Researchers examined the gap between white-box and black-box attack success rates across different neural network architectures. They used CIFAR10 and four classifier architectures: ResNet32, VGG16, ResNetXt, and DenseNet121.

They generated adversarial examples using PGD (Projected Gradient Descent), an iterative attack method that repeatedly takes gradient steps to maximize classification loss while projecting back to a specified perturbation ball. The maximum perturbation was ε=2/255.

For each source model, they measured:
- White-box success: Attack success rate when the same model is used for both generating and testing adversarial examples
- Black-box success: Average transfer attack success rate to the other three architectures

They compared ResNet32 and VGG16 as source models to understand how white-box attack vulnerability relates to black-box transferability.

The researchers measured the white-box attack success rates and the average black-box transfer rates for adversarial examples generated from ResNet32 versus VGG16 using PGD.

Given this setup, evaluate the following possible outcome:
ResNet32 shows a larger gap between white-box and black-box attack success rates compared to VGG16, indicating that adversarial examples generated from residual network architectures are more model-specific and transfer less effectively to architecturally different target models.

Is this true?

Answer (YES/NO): YES